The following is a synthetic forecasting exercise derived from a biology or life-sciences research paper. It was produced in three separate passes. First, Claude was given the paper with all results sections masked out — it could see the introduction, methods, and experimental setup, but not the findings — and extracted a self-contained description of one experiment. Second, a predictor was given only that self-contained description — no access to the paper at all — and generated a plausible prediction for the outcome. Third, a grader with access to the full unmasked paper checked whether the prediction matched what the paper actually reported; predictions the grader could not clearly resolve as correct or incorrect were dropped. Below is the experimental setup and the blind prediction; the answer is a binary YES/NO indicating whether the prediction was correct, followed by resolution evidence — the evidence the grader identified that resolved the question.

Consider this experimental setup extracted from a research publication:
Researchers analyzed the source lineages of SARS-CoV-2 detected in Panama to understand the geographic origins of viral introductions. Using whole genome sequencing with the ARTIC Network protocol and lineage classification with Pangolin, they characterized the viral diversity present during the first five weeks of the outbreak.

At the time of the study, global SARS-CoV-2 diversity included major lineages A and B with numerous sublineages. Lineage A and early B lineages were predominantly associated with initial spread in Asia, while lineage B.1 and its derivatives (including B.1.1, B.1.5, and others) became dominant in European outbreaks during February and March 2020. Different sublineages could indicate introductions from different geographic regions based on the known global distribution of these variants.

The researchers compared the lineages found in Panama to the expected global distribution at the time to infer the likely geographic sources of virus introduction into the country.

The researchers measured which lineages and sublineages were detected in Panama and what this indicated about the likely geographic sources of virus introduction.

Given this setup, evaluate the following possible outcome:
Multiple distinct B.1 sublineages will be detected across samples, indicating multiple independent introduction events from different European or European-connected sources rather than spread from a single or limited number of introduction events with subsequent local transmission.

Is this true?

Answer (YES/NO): NO